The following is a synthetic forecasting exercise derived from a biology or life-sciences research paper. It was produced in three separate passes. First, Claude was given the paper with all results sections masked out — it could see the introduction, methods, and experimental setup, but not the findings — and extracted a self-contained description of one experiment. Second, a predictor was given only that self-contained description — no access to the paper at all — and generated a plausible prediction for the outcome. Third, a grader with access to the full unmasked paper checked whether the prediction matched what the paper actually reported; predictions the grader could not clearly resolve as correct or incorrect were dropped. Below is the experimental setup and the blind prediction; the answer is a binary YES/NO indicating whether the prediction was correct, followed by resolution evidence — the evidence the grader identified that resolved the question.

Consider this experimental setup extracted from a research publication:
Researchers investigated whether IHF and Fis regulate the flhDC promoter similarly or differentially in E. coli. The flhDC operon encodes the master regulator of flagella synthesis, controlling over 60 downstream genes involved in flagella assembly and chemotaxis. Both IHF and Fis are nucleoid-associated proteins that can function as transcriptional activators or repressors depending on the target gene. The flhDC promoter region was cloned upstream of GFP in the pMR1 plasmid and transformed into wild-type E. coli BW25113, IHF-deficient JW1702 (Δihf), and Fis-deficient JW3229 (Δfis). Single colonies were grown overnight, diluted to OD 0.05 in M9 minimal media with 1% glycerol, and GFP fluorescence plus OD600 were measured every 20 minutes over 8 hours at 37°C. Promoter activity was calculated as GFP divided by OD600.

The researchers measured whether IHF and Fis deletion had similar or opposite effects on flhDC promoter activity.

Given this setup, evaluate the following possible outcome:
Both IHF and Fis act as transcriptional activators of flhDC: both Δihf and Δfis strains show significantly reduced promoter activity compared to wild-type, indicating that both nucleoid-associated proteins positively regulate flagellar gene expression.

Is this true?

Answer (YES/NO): NO